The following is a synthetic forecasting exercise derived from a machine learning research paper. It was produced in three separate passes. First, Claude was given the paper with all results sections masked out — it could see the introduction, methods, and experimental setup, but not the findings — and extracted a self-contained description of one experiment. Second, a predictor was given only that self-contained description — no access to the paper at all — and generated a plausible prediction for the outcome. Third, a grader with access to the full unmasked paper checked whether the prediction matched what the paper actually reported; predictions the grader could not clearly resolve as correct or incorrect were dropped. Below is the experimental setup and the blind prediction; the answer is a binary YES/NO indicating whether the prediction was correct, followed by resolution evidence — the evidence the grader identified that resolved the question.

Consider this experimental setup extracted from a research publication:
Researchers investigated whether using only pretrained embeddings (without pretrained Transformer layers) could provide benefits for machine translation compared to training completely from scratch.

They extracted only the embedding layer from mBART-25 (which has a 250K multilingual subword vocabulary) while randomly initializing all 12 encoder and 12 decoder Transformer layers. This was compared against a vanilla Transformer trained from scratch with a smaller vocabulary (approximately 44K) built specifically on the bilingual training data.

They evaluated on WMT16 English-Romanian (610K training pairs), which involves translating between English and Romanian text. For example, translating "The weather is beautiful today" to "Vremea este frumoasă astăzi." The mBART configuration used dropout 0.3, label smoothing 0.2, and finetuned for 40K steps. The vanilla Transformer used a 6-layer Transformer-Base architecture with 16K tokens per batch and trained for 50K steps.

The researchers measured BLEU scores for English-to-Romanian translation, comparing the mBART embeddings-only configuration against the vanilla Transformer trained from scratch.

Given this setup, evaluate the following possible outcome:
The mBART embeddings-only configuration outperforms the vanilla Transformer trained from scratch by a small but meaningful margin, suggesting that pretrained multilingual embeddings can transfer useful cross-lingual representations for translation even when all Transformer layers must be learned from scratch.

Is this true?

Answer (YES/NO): NO